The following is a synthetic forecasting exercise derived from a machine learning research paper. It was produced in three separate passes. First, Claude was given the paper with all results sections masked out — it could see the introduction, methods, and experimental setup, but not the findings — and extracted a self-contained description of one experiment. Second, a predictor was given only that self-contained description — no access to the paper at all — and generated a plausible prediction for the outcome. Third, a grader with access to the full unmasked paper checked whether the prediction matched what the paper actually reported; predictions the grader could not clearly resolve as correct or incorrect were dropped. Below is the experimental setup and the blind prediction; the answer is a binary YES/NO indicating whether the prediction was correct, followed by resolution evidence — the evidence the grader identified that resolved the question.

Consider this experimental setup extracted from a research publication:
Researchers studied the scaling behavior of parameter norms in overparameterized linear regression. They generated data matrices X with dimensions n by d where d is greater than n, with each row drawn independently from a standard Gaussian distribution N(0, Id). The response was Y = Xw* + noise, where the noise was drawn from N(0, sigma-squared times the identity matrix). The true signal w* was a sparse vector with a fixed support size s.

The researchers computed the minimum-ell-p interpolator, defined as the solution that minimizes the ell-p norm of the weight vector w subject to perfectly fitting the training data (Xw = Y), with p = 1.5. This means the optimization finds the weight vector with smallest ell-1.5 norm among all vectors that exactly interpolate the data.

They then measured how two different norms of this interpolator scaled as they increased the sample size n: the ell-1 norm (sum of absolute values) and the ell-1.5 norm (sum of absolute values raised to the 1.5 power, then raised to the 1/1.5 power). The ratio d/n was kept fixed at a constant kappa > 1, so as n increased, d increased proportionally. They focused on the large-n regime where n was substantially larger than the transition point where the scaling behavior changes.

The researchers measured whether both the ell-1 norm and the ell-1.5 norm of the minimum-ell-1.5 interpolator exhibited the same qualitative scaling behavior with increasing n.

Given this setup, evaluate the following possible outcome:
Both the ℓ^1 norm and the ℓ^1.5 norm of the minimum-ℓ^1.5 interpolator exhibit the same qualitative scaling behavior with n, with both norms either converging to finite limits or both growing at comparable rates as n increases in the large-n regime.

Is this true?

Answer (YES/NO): YES